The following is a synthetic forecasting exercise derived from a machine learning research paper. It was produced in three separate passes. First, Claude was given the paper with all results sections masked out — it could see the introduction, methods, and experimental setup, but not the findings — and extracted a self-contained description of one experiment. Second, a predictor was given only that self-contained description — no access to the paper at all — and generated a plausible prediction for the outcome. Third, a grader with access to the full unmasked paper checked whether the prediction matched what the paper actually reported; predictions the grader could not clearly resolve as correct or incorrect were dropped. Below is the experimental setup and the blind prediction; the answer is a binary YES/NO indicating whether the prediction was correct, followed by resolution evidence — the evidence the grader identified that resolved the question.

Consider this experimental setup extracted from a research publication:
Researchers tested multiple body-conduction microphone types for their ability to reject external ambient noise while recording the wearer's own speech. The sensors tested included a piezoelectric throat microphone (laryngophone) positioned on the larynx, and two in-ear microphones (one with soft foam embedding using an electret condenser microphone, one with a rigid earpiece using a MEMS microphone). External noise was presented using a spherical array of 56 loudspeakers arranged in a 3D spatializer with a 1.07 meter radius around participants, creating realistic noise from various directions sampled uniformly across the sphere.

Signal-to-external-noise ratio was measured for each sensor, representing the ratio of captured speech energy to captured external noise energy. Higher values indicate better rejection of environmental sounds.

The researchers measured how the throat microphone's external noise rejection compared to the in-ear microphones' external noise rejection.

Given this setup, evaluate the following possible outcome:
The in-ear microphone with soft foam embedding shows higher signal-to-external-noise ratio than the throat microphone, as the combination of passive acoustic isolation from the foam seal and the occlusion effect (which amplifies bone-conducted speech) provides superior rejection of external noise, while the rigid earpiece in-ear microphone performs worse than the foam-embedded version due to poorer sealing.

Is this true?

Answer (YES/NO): NO